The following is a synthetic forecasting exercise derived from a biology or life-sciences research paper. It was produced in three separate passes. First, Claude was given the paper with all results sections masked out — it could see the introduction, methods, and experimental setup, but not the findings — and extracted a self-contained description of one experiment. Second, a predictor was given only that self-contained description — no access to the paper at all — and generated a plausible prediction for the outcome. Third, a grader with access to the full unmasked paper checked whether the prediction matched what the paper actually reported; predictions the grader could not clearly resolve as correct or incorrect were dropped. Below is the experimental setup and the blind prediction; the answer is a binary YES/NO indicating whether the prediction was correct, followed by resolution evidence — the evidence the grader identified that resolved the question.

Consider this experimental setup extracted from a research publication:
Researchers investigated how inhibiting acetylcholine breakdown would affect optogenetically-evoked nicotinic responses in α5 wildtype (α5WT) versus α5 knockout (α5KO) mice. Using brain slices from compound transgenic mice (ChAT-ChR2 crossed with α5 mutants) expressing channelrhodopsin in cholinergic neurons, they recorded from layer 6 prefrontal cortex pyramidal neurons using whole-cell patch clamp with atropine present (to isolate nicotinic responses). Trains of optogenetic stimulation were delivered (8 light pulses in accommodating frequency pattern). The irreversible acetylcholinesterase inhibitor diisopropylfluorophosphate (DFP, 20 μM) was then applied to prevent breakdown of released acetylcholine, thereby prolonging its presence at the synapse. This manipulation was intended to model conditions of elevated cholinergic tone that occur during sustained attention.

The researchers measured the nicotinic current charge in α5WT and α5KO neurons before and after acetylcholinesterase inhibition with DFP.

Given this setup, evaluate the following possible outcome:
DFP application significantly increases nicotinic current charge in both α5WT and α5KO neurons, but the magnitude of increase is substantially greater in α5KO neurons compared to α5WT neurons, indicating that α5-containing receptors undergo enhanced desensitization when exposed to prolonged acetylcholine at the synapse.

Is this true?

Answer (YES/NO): NO